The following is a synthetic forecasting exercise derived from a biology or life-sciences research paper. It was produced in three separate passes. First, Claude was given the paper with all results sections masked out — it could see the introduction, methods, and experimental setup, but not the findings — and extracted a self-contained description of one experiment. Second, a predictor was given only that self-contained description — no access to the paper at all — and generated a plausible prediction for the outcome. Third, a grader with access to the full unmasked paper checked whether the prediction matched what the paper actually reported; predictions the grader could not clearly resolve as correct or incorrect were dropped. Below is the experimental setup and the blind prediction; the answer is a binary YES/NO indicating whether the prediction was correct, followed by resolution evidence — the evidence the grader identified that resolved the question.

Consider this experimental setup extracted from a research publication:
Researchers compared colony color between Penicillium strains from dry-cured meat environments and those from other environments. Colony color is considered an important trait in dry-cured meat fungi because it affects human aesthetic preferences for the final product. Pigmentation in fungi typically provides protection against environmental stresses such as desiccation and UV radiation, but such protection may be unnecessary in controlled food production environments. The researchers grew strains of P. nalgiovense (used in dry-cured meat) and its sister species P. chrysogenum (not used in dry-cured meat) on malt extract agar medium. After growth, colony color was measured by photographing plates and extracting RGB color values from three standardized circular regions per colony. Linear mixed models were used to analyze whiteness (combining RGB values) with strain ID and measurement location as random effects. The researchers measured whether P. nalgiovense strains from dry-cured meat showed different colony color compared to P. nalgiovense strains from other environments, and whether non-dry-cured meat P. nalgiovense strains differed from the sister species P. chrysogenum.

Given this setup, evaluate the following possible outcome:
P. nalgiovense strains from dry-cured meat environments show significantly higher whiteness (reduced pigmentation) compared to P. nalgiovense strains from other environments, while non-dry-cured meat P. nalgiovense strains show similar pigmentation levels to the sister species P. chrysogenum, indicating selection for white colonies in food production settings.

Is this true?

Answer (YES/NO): YES